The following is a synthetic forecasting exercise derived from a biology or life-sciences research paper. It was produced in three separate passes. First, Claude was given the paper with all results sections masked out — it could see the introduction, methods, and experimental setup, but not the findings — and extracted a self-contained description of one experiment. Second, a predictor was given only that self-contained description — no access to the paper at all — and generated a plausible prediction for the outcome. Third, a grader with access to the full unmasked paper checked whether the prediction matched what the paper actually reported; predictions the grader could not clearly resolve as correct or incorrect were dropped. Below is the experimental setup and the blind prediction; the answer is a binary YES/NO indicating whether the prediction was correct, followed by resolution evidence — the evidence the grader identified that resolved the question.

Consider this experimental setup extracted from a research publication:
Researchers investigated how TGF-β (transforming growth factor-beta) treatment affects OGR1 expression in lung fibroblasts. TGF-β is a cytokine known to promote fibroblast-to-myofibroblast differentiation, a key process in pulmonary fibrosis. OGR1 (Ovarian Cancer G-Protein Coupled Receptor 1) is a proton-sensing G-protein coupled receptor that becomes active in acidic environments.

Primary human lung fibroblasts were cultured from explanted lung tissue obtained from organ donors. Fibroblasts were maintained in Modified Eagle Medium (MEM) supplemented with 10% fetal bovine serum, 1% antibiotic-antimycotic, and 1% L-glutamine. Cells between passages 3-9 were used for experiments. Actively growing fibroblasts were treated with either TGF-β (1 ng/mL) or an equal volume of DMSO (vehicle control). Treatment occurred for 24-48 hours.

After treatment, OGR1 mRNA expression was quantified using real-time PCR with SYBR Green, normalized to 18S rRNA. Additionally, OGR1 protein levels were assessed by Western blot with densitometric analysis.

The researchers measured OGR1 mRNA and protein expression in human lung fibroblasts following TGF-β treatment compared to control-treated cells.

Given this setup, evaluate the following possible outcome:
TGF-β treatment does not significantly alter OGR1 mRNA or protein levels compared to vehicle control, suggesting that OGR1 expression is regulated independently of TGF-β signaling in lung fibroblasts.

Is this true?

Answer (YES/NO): NO